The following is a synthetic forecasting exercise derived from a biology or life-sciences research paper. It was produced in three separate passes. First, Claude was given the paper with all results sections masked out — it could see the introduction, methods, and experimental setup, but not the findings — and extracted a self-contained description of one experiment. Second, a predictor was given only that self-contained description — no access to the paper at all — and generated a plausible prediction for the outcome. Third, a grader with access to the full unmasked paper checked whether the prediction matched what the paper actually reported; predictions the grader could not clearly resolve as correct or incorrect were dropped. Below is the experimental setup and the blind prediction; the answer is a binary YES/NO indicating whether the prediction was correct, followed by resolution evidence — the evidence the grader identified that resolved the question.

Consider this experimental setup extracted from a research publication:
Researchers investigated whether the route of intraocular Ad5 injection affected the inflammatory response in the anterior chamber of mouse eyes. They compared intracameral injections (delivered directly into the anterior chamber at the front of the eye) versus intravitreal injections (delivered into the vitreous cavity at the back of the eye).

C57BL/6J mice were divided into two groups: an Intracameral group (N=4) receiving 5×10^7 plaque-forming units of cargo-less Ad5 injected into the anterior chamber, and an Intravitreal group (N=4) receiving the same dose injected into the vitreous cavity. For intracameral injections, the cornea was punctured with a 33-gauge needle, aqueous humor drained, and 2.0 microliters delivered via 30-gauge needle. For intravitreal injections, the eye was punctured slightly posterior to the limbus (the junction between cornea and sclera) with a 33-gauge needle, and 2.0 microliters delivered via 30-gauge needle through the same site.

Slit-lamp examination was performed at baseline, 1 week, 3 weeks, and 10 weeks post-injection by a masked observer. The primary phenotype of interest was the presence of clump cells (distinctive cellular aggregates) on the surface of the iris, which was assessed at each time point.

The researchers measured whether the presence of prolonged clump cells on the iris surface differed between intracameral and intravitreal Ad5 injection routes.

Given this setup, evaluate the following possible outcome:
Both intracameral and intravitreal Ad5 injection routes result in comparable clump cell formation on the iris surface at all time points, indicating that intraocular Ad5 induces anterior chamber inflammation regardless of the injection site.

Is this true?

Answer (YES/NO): YES